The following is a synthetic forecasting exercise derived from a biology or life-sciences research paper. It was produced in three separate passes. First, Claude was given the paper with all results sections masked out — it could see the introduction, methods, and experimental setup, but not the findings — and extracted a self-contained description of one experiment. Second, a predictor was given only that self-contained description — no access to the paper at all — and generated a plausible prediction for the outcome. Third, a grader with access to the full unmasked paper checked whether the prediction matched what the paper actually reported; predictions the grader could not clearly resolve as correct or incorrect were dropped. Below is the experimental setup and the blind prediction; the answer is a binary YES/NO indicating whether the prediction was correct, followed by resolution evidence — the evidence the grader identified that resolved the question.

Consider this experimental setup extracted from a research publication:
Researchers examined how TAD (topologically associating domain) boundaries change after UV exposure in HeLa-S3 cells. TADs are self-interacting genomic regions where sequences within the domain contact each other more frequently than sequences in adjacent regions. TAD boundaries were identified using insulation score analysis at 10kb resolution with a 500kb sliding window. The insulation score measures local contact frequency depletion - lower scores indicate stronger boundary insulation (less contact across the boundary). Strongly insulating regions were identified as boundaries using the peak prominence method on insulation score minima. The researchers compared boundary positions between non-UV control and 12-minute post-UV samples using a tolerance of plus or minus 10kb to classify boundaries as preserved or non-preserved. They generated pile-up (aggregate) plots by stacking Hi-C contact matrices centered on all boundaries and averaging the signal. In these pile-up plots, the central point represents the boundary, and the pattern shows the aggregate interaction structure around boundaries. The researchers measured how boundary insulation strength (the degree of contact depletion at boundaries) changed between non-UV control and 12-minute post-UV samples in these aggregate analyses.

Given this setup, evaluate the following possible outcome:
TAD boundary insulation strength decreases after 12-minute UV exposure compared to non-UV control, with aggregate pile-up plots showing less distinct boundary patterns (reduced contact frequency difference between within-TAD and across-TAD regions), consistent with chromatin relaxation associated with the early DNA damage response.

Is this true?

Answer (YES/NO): NO